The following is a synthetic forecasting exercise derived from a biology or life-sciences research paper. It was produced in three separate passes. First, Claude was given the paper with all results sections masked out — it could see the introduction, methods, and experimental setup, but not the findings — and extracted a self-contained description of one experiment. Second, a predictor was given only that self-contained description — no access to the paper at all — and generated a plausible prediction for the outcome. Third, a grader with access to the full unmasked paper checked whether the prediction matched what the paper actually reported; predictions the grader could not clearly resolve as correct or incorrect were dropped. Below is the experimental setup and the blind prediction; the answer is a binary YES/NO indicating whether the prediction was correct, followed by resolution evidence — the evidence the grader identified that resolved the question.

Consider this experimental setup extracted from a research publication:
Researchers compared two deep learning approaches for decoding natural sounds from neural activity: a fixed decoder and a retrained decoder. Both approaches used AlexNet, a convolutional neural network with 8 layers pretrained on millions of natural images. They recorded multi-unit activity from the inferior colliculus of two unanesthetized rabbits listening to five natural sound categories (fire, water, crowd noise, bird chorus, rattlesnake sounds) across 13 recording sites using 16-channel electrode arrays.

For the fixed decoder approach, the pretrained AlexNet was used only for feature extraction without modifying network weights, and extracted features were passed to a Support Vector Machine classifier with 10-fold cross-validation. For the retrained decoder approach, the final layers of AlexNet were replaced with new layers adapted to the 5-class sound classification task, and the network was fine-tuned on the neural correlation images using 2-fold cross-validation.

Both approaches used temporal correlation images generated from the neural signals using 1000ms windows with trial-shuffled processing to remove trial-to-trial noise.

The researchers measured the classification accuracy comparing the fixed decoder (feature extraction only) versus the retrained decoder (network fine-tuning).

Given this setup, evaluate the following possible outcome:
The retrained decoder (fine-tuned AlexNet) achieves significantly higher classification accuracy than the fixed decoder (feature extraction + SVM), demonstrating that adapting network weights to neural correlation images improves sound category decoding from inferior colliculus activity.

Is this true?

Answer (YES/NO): NO